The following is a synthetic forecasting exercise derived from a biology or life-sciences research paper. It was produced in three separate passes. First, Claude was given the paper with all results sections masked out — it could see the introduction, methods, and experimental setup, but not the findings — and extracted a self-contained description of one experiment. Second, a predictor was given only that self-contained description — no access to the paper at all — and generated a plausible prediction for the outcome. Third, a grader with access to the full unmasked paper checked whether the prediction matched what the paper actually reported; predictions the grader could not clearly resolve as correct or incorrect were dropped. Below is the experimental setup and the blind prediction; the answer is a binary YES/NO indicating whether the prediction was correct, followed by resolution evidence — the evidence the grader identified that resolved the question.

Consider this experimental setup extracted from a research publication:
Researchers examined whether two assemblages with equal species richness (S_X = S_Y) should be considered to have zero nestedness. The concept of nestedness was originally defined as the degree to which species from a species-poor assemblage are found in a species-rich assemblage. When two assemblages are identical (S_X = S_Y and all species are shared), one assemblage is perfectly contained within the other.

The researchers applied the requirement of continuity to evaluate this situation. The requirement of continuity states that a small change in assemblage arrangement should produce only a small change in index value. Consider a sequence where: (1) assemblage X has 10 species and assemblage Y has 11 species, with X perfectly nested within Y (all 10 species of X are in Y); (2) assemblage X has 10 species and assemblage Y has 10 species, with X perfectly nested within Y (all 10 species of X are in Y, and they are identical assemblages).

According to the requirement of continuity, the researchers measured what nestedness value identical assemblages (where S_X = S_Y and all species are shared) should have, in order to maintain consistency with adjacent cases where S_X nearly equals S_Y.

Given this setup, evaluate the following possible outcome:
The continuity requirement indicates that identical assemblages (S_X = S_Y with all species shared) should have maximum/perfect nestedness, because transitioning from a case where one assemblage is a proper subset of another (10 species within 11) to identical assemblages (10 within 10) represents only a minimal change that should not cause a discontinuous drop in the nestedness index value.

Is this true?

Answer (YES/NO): YES